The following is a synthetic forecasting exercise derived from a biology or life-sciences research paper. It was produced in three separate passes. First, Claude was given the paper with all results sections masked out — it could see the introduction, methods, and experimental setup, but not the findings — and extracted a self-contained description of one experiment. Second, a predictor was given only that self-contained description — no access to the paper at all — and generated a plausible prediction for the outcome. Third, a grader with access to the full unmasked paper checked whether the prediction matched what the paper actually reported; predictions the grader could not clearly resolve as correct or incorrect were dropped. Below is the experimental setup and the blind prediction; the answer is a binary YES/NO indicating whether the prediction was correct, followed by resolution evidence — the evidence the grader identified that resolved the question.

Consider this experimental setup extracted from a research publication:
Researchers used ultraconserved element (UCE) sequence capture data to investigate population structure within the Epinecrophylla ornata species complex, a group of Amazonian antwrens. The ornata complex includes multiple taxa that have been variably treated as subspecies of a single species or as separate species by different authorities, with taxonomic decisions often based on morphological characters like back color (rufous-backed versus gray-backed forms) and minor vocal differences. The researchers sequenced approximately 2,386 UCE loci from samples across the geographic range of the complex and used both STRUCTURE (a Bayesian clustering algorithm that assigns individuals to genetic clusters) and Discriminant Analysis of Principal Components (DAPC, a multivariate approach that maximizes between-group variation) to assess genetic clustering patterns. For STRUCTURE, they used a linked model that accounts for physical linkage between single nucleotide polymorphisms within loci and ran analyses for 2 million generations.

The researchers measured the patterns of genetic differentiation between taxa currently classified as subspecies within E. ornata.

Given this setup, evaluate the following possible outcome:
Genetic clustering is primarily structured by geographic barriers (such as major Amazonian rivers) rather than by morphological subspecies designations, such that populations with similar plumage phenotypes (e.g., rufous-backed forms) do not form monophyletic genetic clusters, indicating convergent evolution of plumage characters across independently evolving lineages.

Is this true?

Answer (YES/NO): NO